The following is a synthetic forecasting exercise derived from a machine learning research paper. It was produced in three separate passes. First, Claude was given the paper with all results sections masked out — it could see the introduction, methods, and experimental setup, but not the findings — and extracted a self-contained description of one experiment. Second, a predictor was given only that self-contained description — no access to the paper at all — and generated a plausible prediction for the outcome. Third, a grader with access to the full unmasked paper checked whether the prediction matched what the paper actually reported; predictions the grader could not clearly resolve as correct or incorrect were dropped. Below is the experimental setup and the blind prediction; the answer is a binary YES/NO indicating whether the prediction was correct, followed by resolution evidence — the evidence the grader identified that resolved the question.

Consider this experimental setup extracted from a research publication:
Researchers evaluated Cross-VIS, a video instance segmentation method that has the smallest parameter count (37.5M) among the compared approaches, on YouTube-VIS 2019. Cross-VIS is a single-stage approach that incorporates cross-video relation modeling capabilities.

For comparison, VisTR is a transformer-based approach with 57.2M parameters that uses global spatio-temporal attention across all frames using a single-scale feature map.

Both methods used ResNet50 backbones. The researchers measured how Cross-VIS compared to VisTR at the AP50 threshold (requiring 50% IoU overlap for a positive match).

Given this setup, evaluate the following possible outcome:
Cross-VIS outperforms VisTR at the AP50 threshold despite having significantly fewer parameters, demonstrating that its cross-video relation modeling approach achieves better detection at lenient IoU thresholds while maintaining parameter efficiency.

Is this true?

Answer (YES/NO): NO